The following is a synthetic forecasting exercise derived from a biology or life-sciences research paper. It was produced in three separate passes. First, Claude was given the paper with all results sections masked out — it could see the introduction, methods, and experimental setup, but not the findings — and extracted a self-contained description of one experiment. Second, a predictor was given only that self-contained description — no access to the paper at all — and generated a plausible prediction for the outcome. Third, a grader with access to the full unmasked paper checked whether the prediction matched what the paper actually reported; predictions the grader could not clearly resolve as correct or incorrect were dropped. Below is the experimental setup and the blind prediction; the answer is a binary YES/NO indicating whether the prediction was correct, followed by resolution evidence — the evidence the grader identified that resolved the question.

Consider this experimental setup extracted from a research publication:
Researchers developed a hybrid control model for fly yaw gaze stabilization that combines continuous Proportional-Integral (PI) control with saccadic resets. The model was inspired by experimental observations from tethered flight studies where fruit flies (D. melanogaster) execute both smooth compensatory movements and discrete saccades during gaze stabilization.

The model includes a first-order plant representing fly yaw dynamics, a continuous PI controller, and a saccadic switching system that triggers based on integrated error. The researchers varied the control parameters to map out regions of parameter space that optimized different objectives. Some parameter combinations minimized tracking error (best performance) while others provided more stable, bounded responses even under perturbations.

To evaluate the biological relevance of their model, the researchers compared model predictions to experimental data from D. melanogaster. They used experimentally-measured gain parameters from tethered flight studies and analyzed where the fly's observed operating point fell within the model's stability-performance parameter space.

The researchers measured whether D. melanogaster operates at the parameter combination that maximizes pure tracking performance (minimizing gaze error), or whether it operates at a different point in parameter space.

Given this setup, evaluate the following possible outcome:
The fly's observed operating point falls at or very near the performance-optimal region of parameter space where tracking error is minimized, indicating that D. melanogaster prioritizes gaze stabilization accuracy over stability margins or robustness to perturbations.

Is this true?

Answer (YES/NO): NO